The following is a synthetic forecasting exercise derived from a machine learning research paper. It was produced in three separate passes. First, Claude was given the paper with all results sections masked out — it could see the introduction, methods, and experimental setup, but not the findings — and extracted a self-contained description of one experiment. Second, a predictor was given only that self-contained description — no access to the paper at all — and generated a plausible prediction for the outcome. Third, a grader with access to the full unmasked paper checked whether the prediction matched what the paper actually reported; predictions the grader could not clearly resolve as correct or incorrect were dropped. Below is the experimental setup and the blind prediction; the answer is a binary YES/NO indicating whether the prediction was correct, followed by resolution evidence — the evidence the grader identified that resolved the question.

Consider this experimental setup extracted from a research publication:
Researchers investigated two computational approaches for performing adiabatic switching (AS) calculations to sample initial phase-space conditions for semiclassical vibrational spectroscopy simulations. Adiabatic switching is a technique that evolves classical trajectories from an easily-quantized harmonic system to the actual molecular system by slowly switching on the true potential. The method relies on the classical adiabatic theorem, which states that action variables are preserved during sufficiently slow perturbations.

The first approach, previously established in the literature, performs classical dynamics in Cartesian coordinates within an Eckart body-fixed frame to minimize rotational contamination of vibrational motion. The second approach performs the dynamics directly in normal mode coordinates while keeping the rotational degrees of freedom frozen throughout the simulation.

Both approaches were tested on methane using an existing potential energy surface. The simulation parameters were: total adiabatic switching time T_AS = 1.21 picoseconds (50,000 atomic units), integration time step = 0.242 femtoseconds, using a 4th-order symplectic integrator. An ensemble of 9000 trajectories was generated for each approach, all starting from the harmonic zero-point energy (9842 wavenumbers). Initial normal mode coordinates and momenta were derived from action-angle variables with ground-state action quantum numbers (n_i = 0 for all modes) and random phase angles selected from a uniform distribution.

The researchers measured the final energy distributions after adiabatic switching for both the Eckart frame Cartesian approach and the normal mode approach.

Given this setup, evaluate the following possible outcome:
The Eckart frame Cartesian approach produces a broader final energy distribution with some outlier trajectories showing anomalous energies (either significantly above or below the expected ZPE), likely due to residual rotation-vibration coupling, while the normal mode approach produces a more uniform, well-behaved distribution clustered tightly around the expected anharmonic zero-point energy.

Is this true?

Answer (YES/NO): NO